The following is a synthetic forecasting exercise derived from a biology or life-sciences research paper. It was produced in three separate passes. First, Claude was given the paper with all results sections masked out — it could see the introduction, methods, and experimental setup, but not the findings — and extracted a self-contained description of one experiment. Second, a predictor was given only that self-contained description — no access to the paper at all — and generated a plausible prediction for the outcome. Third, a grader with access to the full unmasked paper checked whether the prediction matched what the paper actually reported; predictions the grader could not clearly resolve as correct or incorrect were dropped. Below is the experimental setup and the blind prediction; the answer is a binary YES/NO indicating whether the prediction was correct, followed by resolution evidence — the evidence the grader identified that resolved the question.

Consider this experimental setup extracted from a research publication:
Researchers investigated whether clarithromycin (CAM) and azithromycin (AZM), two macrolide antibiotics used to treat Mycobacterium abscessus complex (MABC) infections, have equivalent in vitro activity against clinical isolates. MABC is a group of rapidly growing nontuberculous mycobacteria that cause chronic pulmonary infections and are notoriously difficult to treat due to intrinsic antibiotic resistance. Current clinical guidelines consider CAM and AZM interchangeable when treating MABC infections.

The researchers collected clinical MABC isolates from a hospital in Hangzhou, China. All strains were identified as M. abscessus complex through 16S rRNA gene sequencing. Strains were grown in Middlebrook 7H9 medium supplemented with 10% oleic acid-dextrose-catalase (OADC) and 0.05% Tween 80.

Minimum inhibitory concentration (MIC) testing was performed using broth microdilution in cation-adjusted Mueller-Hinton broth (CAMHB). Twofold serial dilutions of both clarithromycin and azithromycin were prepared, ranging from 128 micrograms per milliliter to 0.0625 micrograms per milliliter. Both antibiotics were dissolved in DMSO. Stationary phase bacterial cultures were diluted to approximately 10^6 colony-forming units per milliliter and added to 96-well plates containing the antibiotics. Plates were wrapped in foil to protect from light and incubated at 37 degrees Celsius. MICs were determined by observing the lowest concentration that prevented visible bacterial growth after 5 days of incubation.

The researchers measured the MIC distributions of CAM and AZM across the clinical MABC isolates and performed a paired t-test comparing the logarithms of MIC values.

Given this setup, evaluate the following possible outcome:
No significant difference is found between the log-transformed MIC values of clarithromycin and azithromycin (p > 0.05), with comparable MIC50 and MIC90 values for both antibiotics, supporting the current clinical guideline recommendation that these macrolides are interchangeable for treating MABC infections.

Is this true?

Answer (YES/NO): NO